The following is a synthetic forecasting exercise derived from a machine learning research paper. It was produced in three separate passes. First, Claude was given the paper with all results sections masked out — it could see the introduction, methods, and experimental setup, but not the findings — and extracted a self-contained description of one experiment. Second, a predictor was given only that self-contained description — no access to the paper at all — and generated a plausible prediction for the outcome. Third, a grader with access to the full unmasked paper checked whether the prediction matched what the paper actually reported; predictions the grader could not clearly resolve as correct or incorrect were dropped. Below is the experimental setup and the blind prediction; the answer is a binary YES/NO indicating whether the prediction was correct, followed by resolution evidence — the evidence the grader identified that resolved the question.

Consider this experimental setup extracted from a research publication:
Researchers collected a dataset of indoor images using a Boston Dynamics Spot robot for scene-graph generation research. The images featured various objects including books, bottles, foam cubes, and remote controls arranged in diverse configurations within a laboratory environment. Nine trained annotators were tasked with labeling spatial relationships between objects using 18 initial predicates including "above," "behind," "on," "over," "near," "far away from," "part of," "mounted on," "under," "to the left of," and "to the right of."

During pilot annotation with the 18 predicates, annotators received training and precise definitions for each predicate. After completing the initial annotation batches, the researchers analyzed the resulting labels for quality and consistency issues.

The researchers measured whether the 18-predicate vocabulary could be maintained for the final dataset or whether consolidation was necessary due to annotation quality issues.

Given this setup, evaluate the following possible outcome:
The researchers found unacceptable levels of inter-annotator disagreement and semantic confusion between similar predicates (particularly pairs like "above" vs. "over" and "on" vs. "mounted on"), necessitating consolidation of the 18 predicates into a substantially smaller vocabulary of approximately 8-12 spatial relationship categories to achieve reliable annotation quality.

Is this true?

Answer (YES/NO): NO